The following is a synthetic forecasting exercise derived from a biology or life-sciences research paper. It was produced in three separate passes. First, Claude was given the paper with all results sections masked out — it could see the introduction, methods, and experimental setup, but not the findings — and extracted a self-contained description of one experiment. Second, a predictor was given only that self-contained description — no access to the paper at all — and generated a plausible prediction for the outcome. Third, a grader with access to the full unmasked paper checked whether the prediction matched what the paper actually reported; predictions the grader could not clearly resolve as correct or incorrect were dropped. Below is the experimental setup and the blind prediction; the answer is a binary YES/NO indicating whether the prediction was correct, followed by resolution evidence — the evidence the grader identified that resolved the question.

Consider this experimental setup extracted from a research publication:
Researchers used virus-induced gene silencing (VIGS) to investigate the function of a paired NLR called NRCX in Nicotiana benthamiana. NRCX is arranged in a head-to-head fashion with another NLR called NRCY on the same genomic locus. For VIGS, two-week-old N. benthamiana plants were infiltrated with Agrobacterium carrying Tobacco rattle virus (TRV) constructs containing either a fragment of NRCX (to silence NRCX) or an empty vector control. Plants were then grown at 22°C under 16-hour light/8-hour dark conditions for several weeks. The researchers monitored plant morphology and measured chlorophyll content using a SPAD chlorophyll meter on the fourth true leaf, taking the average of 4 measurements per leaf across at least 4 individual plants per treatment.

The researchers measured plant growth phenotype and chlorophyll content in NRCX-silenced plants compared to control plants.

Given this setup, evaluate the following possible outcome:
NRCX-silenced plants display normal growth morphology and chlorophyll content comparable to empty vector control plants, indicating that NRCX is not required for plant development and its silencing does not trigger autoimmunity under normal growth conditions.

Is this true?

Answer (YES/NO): NO